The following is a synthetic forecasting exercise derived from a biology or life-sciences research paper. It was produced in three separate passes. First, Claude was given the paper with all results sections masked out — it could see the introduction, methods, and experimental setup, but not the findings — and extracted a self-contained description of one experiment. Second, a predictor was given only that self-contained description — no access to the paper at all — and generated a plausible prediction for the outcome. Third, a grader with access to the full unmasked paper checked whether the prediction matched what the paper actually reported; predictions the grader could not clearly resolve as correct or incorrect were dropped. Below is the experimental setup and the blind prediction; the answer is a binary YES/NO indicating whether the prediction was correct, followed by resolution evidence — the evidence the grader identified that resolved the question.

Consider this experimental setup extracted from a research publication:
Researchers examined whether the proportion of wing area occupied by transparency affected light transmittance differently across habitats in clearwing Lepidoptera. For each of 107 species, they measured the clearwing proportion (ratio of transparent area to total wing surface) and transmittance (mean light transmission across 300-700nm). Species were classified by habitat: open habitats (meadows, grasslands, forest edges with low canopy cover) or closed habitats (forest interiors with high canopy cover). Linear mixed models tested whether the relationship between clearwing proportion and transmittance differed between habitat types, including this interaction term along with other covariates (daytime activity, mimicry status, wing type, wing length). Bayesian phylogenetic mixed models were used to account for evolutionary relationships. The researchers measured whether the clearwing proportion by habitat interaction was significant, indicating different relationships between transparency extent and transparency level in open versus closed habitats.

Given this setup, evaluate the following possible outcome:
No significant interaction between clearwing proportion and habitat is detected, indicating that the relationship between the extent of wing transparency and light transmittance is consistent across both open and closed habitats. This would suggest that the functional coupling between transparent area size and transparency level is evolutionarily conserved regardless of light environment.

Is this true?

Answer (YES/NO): NO